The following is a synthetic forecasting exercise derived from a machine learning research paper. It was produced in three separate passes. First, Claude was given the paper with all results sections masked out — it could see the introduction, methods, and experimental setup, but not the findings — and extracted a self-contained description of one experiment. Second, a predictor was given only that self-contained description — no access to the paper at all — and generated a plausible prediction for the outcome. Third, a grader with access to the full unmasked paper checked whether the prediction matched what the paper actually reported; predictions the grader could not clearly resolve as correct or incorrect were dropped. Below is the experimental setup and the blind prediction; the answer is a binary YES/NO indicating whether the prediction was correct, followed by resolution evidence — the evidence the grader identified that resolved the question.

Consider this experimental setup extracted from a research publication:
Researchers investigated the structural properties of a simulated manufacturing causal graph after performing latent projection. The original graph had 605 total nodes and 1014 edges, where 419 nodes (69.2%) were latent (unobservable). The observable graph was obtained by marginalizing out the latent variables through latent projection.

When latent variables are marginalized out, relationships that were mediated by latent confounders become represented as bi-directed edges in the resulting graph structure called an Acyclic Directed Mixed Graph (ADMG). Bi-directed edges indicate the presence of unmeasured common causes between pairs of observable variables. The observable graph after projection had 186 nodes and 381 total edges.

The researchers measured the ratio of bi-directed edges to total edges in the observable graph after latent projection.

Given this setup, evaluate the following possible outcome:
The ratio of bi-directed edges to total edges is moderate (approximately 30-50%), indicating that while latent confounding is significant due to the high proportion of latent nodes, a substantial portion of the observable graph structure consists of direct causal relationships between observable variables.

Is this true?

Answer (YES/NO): YES